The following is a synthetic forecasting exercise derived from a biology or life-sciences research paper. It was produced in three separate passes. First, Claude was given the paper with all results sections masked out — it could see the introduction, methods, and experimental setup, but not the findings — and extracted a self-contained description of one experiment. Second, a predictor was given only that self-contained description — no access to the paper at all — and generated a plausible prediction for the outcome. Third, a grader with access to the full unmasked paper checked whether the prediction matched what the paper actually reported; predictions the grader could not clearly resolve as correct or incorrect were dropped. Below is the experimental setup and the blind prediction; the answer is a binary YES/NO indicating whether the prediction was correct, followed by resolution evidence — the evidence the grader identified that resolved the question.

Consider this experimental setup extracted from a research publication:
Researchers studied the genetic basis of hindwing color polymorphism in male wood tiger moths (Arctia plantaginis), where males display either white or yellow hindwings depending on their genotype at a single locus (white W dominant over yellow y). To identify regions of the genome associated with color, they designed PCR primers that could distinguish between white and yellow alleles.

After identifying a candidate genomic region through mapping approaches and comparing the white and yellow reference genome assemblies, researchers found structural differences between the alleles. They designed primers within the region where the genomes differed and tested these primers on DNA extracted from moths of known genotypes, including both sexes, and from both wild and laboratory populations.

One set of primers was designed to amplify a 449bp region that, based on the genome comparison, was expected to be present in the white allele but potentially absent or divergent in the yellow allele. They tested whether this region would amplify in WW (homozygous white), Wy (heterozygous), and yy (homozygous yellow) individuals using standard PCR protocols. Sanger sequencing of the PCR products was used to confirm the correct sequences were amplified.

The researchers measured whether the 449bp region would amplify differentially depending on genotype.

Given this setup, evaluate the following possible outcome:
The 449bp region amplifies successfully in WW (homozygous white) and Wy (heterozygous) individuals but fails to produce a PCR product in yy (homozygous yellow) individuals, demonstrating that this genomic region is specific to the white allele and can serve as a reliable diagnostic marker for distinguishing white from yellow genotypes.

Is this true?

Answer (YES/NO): YES